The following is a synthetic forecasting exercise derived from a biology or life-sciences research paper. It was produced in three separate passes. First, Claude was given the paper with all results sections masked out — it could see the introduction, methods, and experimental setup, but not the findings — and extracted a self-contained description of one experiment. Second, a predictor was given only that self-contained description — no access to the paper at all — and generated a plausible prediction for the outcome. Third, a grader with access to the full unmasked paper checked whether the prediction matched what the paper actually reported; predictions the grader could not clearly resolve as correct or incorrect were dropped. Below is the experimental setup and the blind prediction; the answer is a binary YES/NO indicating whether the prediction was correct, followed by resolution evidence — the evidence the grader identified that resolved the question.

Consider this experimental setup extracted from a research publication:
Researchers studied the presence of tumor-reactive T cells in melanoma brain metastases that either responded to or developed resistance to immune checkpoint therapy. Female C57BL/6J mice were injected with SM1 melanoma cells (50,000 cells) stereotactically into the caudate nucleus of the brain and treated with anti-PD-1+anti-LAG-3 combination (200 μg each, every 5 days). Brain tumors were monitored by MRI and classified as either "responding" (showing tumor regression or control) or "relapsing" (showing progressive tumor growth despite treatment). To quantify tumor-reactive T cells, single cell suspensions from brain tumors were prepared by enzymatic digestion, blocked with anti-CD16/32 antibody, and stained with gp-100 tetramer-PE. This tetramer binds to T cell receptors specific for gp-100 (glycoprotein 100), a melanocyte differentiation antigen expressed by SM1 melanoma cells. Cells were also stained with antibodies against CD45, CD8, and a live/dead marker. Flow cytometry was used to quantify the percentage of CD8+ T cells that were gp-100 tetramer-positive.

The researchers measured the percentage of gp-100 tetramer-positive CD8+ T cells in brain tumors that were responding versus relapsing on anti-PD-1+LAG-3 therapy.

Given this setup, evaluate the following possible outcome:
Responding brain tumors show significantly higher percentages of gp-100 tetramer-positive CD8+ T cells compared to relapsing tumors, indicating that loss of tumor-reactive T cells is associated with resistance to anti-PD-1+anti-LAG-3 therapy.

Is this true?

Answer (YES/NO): YES